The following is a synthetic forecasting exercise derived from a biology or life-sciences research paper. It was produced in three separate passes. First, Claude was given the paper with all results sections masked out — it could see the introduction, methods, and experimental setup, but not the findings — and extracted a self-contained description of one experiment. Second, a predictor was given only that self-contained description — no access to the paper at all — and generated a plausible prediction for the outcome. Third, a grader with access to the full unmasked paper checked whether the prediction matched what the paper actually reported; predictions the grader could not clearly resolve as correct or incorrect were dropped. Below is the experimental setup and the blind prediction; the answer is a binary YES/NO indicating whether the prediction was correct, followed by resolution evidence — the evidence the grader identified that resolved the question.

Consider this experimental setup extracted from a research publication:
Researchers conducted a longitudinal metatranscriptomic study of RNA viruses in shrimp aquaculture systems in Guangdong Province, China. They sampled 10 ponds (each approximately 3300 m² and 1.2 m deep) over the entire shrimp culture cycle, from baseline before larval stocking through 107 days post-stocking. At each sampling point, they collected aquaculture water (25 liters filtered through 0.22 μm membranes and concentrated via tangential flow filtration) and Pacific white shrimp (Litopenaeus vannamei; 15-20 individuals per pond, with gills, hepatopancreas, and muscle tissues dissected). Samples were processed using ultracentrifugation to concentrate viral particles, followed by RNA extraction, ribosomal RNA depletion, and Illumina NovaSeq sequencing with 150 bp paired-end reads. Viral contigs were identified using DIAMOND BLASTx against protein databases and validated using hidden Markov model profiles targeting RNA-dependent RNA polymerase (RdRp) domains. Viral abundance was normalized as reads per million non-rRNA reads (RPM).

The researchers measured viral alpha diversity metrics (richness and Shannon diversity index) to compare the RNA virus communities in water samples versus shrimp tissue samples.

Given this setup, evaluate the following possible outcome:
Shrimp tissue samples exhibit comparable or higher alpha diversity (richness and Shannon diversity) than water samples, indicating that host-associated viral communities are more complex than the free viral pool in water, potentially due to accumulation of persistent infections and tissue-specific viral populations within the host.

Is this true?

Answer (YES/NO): NO